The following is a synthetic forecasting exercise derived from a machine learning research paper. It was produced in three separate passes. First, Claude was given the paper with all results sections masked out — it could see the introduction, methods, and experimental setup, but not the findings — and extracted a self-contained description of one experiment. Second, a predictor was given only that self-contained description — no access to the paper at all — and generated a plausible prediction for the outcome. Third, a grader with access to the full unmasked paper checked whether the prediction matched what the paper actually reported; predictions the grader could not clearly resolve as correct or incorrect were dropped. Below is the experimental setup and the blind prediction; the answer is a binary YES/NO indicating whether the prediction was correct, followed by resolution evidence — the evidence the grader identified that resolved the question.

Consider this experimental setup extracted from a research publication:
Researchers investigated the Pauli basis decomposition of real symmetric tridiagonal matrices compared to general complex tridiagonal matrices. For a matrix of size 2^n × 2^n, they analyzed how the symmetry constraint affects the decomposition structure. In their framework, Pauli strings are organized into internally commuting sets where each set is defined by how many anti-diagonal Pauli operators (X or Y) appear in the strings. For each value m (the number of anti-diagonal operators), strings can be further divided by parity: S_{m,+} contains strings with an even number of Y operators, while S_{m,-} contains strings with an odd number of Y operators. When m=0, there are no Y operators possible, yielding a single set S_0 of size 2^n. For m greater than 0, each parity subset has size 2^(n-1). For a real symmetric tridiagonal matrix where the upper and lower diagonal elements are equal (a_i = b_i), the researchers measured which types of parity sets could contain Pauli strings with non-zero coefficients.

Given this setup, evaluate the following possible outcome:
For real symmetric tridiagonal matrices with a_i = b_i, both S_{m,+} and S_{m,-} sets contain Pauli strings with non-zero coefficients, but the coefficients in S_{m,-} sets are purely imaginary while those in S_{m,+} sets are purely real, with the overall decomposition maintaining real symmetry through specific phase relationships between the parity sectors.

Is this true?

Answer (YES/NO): NO